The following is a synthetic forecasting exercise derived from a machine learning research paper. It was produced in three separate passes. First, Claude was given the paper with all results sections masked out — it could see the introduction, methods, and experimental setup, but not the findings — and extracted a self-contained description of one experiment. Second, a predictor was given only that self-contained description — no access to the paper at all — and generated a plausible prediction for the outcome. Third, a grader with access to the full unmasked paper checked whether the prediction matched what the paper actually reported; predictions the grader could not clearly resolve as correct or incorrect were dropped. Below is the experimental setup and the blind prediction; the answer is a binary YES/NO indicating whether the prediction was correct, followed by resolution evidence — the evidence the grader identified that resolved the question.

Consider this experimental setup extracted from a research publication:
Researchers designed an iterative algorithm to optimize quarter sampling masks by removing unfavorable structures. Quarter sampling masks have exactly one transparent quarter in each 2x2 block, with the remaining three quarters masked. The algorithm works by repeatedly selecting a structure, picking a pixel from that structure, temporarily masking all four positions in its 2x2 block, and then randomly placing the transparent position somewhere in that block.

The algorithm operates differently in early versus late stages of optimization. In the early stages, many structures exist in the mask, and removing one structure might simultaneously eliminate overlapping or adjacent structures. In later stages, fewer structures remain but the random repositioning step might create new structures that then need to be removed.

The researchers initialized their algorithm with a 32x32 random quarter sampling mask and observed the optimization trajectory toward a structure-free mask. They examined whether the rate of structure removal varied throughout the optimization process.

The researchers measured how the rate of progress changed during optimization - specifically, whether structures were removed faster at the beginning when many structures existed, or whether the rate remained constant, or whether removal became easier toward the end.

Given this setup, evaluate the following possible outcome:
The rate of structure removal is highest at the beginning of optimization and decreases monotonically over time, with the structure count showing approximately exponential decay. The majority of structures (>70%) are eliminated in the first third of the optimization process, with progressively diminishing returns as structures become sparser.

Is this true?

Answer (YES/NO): NO